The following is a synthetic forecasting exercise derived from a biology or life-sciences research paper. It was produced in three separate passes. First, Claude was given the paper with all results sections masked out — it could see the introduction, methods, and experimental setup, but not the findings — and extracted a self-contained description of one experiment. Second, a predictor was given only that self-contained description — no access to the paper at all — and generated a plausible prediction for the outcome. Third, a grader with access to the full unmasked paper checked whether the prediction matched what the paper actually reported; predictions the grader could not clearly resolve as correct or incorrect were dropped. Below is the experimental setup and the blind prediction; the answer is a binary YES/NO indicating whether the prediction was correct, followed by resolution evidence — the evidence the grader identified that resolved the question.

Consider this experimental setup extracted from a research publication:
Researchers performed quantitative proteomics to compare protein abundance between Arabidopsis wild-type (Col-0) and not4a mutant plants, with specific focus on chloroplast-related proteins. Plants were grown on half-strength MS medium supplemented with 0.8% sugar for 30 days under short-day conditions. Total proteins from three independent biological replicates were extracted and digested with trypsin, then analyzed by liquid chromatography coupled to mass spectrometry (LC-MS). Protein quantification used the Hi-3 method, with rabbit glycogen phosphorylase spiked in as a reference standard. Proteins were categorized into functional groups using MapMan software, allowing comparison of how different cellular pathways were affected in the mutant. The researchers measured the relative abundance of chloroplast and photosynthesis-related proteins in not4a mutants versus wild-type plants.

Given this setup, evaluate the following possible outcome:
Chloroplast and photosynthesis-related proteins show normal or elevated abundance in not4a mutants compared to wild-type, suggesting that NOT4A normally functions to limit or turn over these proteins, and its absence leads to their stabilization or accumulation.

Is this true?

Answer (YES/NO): NO